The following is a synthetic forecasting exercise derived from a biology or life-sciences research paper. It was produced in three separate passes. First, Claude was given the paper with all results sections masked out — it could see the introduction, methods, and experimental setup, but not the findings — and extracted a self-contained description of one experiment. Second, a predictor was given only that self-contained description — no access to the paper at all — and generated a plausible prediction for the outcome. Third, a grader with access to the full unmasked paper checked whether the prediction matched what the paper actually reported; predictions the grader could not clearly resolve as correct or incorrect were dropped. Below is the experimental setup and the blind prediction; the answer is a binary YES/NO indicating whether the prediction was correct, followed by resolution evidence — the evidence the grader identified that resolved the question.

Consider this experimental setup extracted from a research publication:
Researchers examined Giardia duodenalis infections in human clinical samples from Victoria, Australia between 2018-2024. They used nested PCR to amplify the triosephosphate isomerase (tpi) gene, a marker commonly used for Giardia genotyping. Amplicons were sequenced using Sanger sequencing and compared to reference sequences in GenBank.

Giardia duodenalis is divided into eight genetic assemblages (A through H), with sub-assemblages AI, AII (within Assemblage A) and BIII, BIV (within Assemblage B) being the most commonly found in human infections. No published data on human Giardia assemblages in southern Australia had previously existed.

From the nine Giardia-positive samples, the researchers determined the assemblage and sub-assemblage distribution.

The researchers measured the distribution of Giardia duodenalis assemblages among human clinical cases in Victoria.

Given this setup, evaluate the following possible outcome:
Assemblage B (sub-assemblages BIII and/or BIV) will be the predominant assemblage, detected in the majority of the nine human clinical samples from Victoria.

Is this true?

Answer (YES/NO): YES